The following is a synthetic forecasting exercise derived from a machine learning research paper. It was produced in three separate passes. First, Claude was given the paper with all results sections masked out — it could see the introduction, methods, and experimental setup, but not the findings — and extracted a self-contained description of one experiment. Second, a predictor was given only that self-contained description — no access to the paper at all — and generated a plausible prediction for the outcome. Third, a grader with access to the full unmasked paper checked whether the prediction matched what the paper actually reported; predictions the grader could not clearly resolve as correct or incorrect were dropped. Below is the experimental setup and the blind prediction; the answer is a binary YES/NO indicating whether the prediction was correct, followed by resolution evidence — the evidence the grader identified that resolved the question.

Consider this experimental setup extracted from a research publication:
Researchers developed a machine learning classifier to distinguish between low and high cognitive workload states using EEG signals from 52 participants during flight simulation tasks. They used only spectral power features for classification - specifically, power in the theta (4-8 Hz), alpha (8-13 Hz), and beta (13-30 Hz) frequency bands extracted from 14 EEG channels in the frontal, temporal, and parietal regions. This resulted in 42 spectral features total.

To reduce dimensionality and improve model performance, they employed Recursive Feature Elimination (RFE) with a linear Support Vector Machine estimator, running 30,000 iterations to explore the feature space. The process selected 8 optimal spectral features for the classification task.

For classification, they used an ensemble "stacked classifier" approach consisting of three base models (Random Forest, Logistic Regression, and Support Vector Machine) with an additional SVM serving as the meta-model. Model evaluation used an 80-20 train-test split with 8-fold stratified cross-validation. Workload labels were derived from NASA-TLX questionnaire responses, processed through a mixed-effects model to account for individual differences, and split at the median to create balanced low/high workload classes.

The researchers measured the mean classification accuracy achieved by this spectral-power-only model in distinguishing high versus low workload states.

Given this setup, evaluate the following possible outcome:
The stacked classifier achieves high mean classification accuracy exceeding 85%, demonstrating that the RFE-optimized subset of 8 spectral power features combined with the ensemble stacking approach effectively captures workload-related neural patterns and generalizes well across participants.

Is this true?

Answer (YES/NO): NO